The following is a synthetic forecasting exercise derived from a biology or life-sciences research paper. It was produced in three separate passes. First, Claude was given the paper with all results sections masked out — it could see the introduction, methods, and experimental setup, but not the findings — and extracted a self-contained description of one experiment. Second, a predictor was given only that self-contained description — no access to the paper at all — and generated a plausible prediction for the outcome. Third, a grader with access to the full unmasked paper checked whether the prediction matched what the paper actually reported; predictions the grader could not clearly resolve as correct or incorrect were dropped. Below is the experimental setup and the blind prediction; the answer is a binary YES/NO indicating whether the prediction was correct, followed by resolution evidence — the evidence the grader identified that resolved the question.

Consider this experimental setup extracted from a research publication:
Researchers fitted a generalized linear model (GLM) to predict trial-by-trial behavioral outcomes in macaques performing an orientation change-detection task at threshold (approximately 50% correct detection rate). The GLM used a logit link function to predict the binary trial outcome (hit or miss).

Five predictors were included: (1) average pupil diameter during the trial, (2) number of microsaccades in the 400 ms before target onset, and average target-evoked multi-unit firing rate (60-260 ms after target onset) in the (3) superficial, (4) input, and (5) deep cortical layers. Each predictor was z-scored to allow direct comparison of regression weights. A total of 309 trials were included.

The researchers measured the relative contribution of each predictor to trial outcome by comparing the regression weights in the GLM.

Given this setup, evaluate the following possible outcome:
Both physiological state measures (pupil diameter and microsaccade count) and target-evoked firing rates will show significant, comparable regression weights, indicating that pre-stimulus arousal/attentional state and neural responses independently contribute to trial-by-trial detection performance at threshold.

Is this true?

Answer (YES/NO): NO